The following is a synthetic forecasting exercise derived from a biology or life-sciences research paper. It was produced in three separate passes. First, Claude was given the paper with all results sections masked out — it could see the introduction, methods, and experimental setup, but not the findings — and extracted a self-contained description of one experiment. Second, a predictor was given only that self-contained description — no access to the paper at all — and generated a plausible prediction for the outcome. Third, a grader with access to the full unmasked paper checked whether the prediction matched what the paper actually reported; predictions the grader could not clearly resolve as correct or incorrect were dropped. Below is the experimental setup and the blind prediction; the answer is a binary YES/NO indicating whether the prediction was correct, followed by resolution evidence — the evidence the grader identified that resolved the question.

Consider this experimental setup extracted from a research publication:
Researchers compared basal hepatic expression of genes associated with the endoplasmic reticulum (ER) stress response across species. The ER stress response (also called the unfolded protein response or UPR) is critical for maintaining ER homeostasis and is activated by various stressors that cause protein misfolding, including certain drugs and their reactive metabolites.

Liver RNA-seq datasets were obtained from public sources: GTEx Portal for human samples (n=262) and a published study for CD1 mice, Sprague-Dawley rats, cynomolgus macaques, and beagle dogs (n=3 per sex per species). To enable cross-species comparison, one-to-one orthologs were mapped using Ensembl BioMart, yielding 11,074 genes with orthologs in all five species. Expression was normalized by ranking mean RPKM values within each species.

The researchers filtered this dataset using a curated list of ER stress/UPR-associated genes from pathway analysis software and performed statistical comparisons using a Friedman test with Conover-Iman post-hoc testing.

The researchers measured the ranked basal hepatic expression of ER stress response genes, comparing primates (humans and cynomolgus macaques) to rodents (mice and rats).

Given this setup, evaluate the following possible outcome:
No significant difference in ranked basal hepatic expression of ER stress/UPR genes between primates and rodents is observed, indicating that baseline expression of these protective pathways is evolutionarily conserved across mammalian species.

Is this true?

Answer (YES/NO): YES